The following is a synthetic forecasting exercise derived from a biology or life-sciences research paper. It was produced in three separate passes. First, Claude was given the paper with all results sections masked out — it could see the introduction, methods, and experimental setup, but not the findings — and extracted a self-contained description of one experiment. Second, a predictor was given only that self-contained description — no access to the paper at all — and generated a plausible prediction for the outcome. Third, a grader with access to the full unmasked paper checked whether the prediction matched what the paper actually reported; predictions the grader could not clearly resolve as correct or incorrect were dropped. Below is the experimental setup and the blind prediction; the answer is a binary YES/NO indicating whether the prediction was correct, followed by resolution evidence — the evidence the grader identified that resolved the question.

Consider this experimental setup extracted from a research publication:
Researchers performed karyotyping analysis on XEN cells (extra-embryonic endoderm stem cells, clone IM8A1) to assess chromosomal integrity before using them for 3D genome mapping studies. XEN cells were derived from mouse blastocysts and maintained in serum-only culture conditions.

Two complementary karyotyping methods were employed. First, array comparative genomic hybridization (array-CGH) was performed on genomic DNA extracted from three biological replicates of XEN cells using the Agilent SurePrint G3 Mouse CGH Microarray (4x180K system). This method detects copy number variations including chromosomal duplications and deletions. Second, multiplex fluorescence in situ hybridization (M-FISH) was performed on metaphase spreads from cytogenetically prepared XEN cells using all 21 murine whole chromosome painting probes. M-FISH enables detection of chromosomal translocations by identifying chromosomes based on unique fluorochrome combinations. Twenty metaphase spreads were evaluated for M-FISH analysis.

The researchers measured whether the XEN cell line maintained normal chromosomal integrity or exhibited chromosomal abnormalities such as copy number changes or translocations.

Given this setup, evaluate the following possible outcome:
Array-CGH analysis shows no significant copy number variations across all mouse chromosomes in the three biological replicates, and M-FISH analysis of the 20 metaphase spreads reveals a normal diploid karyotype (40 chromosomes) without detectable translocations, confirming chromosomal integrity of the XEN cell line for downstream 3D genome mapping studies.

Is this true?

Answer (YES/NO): NO